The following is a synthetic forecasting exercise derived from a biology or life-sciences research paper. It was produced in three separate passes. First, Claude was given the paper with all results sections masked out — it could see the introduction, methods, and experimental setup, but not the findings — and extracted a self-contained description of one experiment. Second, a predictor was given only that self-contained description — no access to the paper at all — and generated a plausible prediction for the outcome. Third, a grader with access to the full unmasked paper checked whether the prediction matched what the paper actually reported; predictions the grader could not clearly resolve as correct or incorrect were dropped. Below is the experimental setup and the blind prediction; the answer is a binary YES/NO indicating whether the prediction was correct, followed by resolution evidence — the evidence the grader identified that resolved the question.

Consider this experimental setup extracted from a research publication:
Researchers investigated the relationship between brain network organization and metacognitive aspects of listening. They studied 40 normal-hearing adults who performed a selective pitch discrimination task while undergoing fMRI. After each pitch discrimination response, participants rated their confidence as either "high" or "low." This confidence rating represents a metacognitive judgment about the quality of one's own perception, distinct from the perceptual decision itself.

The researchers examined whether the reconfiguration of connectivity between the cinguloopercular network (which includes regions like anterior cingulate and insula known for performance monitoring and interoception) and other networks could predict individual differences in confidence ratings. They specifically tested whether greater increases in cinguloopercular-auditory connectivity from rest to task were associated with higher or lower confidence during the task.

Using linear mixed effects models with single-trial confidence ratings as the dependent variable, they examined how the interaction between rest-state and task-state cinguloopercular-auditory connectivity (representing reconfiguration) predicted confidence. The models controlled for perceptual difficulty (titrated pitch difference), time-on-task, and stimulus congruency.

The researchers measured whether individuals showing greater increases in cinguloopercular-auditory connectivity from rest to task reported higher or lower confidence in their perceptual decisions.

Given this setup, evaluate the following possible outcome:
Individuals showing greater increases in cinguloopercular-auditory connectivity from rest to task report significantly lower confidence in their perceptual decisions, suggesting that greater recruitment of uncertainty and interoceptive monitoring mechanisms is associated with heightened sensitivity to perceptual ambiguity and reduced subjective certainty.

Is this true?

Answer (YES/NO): NO